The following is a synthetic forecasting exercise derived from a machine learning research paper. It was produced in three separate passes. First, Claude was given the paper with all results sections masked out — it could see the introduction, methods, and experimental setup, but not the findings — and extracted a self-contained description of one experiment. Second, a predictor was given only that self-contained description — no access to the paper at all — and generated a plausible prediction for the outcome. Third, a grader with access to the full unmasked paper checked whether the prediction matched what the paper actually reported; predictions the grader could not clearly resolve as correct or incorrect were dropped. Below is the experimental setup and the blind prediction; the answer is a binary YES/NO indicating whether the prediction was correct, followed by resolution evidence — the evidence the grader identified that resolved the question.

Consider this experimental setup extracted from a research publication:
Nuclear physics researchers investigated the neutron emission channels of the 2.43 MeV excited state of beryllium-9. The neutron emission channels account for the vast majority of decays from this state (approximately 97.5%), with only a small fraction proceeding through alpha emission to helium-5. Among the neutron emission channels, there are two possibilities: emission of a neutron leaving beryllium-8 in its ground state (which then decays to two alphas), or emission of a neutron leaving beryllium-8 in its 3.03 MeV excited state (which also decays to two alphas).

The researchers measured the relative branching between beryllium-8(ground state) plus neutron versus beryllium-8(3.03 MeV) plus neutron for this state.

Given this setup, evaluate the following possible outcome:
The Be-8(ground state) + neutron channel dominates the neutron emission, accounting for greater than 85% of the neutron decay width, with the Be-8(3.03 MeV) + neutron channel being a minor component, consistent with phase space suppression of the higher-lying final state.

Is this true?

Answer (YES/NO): NO